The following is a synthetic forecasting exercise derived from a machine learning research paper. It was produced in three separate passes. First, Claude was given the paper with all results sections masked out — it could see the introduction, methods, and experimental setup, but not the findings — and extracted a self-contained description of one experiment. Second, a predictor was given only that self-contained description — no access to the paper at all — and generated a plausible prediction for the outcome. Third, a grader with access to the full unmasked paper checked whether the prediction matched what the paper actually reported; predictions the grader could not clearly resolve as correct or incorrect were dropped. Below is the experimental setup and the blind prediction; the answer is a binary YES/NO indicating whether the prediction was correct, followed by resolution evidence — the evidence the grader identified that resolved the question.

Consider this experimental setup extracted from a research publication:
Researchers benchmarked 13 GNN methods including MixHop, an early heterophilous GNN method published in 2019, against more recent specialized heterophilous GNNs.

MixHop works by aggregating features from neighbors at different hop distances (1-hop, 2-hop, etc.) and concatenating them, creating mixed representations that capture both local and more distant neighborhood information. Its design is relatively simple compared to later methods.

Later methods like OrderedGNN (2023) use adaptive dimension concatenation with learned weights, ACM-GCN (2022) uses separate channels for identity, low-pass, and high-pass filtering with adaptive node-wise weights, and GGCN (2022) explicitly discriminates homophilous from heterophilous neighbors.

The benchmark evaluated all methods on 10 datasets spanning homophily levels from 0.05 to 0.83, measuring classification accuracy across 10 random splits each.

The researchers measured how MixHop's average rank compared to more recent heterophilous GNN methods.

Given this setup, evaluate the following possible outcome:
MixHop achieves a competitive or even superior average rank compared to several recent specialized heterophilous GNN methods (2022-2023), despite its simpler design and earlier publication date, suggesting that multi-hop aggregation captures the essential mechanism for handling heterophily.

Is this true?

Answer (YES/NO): YES